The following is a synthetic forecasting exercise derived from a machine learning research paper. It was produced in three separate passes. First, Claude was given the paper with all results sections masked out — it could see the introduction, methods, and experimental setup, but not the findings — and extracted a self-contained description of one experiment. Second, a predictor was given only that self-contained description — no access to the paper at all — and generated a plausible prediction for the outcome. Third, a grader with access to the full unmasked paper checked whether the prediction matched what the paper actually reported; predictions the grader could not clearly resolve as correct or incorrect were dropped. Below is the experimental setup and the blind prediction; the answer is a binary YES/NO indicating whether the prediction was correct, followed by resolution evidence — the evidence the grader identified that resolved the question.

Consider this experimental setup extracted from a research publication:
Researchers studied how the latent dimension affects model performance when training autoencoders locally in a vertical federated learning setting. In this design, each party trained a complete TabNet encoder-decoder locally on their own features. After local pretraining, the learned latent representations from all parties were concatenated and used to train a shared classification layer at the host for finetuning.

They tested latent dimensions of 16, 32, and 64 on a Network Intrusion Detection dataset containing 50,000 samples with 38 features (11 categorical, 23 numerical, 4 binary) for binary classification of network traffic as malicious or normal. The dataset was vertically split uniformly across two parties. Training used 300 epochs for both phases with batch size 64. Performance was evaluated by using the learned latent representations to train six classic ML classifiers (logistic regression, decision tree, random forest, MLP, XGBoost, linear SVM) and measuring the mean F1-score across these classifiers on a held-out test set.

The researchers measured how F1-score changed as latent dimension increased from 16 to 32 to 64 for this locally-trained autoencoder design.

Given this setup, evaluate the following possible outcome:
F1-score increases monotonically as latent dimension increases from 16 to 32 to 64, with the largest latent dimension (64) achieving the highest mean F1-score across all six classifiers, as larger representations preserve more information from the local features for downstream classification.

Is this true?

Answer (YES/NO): YES